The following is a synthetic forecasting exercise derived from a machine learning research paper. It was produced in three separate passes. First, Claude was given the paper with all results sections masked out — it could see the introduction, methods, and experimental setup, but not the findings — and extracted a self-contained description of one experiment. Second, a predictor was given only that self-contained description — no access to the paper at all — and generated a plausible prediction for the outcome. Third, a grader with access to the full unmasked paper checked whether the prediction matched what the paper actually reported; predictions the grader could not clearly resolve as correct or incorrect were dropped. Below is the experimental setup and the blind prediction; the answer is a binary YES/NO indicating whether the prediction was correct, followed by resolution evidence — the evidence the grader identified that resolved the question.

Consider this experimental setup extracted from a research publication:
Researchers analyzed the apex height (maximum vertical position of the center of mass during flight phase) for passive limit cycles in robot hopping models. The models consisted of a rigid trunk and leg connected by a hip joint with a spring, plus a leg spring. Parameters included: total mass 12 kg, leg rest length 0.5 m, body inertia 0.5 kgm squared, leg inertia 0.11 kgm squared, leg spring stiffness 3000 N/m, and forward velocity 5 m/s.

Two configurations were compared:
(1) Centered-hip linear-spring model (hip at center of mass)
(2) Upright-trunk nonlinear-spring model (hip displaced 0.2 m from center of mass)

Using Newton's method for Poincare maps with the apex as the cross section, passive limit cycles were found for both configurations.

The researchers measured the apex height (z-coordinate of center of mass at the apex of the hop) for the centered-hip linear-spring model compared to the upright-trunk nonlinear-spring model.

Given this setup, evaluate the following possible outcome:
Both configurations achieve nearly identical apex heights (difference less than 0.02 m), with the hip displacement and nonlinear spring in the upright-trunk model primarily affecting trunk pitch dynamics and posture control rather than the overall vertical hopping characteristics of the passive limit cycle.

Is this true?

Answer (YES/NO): NO